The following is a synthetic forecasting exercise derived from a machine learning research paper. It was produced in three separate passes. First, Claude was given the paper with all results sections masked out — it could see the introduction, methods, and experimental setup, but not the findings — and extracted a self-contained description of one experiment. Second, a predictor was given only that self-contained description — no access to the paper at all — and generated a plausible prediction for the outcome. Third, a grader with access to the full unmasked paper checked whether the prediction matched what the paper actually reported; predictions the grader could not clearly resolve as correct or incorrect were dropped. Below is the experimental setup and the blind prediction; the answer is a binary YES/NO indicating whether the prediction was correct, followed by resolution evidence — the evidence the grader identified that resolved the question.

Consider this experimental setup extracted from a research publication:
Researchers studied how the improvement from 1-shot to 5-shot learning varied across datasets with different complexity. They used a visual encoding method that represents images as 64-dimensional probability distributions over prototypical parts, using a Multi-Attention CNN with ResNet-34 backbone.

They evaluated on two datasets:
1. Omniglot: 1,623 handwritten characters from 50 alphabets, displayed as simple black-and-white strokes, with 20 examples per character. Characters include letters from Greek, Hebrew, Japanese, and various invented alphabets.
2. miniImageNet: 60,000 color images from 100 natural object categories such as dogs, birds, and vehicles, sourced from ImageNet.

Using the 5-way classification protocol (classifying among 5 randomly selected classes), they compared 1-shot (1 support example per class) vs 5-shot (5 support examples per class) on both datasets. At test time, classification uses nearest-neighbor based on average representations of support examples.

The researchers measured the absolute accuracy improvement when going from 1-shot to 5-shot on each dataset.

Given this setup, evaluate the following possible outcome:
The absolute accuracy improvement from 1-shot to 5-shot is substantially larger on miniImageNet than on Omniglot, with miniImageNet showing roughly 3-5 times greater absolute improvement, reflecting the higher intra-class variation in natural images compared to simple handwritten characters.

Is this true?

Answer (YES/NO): NO